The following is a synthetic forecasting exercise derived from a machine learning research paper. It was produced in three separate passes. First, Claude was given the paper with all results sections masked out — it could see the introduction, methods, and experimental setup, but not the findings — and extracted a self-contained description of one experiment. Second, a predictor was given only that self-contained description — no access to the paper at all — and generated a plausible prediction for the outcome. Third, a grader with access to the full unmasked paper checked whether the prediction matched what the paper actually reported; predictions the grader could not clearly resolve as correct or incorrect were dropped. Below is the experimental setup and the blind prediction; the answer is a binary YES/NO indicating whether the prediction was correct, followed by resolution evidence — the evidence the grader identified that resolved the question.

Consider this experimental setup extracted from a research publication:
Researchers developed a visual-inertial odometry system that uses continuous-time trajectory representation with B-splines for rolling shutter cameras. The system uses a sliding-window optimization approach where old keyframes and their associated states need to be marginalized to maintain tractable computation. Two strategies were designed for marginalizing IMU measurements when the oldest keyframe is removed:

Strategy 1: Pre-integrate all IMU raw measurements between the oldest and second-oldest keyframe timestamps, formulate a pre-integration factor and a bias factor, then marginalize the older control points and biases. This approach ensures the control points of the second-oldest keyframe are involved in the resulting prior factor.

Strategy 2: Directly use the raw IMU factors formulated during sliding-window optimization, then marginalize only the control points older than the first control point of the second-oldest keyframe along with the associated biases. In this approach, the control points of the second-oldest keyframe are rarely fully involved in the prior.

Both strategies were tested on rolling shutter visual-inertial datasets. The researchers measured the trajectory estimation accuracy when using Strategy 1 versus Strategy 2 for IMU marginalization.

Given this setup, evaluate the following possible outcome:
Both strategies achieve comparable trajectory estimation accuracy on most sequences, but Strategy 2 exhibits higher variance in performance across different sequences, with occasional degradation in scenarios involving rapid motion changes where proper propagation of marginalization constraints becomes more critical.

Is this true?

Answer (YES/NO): NO